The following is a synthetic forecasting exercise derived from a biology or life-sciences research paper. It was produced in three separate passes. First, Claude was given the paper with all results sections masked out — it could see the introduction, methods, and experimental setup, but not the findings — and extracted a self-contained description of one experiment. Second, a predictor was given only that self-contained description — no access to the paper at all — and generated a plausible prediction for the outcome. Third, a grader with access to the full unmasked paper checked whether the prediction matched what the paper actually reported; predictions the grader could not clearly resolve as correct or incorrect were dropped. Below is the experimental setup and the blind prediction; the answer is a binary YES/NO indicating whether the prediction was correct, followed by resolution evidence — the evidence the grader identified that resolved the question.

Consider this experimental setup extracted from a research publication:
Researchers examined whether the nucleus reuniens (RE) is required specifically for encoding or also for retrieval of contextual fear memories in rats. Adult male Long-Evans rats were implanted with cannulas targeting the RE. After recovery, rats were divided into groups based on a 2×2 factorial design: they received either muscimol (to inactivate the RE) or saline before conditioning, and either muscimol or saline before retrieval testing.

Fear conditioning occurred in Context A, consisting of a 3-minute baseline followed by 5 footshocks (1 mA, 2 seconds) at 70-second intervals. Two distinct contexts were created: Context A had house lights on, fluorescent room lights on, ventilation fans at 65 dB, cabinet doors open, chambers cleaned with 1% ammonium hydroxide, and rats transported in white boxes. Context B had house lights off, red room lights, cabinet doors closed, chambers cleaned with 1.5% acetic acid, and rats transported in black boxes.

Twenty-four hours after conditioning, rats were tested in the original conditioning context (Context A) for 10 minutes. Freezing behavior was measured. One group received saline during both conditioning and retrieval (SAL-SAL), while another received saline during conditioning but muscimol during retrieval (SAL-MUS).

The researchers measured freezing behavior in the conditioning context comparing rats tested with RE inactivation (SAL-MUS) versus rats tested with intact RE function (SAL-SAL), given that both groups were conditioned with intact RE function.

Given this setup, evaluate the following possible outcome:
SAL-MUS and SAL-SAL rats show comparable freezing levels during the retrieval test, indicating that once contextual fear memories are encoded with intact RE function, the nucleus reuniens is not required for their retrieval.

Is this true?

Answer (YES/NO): YES